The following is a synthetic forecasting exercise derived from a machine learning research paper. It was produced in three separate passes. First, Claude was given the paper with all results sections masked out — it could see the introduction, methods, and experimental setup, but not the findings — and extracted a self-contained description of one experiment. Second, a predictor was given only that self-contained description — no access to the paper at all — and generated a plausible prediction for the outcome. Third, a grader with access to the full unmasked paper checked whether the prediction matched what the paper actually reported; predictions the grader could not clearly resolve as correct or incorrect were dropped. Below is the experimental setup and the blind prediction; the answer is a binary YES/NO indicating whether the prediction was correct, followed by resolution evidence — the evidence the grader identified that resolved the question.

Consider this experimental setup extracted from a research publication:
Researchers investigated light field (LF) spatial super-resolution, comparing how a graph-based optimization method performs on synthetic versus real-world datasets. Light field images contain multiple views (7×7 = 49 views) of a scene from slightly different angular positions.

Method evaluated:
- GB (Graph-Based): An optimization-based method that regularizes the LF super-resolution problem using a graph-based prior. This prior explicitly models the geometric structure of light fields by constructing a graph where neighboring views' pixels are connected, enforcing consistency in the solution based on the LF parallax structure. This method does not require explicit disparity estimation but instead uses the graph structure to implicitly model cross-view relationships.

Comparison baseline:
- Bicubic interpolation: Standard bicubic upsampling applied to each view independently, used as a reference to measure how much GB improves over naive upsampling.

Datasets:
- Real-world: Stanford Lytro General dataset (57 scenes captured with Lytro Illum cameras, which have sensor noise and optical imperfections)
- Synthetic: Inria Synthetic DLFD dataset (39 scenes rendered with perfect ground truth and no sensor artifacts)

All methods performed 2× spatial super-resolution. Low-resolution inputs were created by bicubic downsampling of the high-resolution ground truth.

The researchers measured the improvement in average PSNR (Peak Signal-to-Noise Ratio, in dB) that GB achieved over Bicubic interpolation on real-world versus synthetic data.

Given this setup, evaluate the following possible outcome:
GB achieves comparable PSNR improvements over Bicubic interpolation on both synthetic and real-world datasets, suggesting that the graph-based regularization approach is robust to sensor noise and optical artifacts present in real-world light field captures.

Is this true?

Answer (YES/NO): NO